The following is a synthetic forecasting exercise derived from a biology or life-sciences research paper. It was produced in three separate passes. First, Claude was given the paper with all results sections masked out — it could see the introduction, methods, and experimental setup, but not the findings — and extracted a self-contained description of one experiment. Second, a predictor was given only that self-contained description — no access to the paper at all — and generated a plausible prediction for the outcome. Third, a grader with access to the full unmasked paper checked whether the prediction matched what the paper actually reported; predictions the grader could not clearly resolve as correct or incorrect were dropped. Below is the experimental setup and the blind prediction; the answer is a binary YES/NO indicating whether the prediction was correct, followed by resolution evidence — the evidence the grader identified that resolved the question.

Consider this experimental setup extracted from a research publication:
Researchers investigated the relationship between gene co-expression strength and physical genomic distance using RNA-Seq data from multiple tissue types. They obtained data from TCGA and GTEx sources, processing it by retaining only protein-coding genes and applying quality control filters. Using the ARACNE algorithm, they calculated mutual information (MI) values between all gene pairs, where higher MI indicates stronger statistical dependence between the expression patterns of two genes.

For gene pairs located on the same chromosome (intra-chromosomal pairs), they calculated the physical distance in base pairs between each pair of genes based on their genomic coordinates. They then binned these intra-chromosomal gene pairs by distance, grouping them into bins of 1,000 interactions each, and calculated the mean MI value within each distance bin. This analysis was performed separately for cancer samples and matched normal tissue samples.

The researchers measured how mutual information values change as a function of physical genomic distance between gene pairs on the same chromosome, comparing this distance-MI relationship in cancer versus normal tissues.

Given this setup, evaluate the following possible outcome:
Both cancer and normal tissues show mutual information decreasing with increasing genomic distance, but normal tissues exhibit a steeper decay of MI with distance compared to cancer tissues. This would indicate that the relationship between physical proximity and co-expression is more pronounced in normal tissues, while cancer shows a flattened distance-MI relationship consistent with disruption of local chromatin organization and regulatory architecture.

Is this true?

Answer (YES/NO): NO